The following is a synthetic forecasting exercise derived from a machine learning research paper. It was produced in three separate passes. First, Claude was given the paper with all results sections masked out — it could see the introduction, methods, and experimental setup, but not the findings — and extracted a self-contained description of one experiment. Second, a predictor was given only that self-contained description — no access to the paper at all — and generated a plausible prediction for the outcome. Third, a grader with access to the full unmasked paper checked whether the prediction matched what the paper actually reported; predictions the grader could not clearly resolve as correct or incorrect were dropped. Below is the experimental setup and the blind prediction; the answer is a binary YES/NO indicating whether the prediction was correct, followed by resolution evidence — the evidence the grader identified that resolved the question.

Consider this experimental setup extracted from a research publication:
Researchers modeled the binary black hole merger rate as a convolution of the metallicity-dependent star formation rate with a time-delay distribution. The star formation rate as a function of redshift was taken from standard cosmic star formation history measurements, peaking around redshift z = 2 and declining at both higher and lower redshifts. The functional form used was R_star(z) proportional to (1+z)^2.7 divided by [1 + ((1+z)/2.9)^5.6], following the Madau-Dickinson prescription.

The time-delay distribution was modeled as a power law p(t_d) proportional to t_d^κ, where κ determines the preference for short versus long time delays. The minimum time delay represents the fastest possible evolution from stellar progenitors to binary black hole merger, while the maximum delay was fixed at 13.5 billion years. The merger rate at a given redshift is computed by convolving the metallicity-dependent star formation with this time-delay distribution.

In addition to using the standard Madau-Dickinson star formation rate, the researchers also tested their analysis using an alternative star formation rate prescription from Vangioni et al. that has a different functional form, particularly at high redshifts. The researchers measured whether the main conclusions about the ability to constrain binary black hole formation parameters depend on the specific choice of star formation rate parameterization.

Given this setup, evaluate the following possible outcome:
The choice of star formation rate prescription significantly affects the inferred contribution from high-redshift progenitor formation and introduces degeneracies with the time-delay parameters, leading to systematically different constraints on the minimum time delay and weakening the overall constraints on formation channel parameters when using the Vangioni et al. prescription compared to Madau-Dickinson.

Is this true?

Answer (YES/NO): NO